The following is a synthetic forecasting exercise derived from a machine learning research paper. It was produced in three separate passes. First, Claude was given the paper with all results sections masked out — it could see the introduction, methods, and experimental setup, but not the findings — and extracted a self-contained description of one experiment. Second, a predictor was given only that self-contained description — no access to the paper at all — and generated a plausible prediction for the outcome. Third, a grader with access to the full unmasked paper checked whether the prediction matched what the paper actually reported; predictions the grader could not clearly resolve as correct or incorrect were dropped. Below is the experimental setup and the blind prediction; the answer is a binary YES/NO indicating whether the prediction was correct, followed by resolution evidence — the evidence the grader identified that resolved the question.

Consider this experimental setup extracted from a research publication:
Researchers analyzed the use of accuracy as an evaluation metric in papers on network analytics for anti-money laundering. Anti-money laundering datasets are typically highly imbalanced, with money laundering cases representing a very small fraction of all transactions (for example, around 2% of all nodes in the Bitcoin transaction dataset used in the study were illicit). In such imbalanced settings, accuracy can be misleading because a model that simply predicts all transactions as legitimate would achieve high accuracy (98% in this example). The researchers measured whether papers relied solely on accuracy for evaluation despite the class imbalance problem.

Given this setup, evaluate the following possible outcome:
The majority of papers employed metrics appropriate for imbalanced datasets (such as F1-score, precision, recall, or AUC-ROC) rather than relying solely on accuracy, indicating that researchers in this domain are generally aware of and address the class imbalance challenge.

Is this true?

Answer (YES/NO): NO